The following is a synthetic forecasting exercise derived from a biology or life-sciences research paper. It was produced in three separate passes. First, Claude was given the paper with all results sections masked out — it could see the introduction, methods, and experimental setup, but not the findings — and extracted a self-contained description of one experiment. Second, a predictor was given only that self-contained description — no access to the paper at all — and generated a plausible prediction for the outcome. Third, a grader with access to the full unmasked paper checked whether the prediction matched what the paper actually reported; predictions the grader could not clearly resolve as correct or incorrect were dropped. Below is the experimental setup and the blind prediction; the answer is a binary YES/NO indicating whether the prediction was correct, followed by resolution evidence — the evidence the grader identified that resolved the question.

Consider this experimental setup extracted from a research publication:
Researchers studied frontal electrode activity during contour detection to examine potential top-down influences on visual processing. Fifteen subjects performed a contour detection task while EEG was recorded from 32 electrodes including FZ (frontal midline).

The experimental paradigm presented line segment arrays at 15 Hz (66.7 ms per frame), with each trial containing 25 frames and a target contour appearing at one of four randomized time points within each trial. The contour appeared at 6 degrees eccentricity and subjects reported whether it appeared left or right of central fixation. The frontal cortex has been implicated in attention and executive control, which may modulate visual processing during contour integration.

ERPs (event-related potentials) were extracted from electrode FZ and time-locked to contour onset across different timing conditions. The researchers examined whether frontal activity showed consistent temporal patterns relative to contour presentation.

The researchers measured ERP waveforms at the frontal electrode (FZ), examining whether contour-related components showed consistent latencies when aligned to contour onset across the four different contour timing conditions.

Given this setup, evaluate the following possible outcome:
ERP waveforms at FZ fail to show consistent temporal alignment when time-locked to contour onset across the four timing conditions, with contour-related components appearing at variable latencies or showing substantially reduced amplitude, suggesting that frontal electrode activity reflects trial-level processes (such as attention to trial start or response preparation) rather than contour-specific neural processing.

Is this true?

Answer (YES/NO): NO